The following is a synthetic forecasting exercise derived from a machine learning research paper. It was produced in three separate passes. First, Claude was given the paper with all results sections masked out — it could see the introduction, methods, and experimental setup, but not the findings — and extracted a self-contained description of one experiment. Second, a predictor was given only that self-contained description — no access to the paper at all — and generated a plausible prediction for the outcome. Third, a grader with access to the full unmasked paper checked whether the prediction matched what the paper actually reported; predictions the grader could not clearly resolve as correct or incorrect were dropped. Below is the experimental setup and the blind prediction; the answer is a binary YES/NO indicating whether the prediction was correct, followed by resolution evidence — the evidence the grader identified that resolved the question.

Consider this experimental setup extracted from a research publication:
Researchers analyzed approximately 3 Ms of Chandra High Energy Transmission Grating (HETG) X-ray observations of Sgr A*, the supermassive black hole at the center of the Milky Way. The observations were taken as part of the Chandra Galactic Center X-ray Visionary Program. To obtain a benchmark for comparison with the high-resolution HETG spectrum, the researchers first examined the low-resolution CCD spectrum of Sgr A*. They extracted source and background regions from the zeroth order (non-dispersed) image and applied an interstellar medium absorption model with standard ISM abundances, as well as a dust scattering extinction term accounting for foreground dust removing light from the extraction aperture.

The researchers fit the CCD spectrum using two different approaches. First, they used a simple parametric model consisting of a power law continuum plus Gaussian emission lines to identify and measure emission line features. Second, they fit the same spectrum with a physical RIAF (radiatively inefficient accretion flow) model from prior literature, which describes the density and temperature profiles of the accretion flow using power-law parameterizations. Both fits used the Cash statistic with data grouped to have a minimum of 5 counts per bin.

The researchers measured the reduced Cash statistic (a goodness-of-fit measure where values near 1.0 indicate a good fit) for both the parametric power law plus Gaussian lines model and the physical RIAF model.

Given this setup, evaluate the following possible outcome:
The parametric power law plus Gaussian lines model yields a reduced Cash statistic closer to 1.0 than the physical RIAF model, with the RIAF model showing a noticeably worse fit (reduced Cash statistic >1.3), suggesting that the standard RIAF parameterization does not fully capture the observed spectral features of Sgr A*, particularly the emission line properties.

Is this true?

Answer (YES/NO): NO